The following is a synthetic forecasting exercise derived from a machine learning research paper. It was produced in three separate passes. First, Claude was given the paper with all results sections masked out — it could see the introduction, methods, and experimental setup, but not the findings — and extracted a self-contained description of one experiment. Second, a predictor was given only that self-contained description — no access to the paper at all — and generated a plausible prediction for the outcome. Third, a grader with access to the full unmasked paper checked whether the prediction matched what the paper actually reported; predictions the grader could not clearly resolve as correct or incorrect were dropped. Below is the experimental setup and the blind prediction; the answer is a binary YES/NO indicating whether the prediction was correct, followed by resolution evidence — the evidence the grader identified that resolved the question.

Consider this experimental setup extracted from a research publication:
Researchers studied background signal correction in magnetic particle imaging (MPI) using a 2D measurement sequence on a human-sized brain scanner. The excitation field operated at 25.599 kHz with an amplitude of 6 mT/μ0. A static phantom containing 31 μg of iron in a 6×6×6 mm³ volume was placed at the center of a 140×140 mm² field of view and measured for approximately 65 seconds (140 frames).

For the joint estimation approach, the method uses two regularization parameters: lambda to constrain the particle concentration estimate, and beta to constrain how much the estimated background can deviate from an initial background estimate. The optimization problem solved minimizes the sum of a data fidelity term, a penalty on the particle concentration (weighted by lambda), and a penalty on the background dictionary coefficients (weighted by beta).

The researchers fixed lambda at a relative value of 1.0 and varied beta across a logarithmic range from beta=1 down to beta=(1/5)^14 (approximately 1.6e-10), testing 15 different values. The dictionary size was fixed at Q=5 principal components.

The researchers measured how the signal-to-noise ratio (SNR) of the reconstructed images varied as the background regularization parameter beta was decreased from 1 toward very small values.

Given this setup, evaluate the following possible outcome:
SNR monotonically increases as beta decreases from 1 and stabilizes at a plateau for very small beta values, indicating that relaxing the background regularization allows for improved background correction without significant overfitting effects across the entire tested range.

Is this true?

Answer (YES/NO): NO